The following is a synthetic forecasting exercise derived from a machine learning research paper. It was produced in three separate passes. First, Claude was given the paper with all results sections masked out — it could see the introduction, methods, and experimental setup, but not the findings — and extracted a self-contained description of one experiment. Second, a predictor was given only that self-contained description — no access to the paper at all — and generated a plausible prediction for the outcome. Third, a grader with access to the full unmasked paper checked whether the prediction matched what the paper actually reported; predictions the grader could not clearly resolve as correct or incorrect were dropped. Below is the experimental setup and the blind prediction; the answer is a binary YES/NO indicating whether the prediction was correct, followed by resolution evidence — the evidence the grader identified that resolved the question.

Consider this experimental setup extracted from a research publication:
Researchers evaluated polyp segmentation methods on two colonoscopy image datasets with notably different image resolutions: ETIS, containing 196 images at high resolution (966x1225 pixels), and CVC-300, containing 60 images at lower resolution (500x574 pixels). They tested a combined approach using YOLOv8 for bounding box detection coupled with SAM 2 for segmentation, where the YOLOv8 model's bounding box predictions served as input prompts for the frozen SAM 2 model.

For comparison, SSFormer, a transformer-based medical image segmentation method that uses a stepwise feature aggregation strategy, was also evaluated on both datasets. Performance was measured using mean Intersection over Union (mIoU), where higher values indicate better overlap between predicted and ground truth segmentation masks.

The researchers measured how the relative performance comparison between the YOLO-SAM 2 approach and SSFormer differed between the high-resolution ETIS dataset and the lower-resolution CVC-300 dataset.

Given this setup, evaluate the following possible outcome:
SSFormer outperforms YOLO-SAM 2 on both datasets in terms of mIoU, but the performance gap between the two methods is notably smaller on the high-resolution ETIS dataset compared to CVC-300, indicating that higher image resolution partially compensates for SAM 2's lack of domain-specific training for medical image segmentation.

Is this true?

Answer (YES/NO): NO